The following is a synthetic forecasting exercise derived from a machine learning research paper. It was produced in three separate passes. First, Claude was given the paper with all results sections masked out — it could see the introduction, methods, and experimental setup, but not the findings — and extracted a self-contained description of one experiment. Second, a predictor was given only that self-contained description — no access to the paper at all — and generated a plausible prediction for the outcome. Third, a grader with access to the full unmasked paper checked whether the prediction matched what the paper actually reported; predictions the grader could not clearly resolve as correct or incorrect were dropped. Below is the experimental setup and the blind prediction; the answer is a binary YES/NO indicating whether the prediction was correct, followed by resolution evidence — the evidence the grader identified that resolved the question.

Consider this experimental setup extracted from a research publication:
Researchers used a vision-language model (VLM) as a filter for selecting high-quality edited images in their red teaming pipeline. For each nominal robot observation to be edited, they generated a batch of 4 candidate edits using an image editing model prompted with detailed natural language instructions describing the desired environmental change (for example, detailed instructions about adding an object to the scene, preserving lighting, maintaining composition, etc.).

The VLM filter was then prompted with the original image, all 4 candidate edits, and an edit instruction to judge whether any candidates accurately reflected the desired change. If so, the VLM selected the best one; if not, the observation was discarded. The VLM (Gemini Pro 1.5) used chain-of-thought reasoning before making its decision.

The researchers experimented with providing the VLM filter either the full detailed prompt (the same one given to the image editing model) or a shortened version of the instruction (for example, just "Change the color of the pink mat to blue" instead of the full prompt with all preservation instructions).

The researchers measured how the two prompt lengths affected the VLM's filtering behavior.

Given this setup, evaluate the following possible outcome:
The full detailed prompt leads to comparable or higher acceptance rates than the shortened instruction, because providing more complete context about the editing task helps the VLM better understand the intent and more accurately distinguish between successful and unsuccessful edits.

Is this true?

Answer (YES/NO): NO